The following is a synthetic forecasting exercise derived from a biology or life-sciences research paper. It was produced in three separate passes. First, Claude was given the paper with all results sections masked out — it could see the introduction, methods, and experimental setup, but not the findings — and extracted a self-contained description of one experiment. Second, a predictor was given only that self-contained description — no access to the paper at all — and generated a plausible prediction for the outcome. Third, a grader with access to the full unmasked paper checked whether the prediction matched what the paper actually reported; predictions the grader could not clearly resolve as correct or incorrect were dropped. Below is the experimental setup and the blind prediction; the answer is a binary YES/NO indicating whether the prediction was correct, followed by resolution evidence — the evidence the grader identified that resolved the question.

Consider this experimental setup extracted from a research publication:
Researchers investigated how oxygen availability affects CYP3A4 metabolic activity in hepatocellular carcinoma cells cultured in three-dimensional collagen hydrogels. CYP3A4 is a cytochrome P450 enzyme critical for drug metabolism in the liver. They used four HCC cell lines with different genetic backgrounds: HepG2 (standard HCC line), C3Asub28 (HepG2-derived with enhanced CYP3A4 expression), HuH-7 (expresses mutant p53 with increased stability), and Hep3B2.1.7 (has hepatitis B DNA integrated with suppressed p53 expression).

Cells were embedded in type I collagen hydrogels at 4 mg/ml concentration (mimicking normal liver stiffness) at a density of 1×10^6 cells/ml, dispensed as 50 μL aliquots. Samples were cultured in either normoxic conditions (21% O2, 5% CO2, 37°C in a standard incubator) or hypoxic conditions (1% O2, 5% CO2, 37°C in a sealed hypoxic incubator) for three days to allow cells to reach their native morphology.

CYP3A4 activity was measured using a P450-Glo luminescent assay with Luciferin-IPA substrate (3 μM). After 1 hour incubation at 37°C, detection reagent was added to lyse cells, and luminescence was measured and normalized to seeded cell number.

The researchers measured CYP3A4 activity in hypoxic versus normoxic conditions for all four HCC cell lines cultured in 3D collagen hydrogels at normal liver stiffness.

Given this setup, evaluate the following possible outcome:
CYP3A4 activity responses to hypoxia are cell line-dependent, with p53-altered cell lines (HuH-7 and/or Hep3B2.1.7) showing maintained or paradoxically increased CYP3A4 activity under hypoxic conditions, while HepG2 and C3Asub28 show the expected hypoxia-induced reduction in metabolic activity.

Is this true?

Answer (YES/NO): NO